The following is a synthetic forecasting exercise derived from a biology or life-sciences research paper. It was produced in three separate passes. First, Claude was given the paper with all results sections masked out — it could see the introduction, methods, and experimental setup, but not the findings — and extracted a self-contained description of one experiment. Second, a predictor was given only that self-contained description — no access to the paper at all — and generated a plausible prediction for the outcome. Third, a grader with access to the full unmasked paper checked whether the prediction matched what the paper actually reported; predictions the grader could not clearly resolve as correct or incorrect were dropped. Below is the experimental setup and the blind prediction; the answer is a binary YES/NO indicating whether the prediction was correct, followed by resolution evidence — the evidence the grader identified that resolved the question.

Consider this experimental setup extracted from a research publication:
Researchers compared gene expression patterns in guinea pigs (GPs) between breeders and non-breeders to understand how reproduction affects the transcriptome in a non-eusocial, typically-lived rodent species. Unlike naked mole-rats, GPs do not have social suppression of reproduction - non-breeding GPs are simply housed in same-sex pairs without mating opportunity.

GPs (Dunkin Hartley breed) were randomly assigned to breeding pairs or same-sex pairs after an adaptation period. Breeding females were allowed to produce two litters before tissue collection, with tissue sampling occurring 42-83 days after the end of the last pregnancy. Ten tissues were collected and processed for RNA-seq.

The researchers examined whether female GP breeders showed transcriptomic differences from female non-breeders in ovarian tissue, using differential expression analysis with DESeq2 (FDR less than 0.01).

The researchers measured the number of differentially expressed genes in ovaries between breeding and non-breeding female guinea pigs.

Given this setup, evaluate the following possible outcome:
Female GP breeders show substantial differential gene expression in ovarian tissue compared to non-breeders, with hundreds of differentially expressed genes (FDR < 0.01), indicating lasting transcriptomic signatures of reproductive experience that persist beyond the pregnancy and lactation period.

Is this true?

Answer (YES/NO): NO